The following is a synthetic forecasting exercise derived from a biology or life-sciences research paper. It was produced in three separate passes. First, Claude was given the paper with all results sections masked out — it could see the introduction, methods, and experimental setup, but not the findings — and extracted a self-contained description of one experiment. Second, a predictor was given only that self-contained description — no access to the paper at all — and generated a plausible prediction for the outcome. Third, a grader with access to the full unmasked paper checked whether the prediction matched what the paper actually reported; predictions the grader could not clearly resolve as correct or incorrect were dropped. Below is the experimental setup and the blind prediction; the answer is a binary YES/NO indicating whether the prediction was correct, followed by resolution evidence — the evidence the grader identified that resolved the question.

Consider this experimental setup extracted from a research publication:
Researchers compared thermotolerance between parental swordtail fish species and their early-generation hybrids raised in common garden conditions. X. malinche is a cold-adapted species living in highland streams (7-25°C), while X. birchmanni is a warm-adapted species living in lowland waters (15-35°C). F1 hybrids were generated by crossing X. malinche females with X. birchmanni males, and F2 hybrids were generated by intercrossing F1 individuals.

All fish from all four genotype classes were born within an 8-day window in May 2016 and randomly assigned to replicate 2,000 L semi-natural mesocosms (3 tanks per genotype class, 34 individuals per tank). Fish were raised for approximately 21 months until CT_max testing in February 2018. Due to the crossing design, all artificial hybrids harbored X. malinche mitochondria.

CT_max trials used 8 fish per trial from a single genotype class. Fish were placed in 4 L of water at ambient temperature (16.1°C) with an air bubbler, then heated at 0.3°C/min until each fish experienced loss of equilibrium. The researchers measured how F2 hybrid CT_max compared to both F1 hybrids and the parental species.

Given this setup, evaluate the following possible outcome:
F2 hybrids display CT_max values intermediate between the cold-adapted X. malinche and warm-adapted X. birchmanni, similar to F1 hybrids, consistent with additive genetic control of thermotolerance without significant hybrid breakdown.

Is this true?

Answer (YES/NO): NO